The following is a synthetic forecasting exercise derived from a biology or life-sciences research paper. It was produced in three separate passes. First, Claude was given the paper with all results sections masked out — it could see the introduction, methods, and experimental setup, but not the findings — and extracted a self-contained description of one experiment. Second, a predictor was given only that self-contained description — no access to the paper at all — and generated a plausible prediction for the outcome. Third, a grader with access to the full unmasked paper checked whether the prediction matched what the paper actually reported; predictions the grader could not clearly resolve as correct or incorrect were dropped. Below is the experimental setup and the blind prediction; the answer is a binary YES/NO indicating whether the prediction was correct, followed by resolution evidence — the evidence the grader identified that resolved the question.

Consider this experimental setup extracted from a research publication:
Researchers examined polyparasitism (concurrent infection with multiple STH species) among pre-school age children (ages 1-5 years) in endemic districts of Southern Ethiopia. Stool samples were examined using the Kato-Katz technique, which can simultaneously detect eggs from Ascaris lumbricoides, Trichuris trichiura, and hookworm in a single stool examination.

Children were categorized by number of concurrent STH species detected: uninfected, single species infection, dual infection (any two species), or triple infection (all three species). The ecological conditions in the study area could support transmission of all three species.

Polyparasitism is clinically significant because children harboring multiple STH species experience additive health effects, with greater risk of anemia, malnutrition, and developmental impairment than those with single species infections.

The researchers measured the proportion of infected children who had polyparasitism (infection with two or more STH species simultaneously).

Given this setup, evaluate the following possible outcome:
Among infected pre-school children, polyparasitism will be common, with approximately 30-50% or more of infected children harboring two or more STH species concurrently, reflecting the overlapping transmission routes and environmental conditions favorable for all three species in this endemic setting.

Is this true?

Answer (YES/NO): YES